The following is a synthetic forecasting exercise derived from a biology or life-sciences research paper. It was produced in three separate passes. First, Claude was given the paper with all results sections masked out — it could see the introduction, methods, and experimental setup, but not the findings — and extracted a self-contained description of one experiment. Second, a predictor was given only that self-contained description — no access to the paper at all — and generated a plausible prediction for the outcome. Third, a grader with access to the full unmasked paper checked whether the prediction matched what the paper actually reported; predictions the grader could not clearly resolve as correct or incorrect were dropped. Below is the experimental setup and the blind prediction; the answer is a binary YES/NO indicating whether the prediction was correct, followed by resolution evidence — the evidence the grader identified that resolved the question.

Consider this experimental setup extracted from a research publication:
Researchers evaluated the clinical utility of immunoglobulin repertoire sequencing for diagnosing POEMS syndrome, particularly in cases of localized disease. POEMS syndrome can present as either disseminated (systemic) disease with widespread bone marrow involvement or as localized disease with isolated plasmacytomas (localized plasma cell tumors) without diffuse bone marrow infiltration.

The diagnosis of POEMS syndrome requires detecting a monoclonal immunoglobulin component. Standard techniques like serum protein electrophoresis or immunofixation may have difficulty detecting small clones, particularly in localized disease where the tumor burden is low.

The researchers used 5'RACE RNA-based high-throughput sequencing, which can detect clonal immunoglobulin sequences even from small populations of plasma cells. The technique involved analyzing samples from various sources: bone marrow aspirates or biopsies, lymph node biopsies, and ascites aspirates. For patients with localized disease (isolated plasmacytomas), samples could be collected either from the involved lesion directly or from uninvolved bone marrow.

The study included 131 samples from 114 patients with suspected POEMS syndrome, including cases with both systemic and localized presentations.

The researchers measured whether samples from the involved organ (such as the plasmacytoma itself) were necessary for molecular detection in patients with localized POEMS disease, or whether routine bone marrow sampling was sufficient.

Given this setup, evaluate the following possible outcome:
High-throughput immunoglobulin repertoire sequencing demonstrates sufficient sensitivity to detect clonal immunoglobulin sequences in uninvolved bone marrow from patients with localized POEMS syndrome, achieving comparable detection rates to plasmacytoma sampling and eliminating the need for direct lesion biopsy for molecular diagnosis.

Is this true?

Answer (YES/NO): NO